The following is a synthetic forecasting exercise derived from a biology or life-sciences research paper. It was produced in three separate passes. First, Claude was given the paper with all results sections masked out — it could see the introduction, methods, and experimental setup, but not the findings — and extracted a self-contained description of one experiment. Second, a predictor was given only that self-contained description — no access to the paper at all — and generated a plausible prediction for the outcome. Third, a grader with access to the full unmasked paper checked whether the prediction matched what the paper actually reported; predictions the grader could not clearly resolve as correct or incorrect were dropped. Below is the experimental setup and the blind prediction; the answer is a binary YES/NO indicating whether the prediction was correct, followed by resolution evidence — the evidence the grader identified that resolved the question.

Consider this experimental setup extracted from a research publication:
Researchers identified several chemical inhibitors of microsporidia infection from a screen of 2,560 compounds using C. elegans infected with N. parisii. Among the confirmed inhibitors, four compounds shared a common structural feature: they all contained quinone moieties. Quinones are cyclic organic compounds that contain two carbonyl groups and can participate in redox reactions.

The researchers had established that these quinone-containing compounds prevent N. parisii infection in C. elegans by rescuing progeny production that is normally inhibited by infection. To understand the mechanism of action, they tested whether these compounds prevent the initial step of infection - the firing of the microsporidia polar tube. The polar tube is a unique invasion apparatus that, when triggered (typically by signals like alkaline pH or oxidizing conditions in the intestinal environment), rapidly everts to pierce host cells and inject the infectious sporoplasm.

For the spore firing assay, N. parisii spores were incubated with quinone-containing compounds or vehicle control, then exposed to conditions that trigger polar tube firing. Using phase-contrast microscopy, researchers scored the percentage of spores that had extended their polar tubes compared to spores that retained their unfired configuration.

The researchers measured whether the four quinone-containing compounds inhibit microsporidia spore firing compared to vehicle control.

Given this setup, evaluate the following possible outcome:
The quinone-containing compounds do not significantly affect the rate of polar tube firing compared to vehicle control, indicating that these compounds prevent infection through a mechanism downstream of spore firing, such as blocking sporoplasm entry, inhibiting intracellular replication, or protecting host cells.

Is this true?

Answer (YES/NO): NO